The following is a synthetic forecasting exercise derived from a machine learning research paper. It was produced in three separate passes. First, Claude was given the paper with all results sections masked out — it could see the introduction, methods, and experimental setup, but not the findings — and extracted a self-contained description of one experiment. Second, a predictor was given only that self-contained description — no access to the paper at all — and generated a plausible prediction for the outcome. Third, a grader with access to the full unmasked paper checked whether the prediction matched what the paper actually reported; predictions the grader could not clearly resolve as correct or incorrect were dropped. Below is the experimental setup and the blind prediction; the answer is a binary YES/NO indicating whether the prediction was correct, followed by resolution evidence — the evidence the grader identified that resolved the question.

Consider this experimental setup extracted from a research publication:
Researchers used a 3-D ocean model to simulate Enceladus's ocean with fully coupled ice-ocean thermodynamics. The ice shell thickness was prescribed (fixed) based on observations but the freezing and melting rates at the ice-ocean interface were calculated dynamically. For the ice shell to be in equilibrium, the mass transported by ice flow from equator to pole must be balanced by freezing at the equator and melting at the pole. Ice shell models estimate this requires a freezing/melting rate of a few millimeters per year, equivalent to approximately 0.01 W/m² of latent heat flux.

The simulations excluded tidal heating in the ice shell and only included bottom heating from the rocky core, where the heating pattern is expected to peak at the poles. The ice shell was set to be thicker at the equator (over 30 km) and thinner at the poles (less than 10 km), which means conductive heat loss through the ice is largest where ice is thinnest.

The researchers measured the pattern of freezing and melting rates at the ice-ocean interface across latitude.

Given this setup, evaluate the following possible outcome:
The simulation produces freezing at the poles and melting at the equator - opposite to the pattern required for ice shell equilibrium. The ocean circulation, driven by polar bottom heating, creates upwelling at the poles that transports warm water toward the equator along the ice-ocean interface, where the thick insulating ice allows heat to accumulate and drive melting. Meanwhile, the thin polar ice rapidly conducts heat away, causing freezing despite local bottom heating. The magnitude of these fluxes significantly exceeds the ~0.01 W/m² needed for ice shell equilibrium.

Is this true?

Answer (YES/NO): YES